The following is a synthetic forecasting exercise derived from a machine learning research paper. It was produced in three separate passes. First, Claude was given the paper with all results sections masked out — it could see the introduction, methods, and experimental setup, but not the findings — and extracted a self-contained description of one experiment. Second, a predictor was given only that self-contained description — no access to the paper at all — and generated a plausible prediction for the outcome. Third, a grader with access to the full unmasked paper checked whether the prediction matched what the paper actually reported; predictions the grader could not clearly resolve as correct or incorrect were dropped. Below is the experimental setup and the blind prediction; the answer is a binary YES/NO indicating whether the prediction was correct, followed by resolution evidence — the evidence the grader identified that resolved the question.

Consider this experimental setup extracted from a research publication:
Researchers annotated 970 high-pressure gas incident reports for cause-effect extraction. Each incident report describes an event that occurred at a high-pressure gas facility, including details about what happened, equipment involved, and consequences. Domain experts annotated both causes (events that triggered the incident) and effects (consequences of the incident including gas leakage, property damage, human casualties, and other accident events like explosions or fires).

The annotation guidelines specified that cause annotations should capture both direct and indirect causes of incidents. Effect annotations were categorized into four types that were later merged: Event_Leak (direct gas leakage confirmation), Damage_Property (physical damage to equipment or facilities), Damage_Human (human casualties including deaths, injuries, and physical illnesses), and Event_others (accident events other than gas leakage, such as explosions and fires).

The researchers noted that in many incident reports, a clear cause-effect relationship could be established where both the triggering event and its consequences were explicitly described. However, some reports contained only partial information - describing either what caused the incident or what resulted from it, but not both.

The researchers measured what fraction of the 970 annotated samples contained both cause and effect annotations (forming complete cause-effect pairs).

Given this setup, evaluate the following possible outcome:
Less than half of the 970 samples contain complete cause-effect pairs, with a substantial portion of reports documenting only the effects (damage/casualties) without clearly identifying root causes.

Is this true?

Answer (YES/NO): NO